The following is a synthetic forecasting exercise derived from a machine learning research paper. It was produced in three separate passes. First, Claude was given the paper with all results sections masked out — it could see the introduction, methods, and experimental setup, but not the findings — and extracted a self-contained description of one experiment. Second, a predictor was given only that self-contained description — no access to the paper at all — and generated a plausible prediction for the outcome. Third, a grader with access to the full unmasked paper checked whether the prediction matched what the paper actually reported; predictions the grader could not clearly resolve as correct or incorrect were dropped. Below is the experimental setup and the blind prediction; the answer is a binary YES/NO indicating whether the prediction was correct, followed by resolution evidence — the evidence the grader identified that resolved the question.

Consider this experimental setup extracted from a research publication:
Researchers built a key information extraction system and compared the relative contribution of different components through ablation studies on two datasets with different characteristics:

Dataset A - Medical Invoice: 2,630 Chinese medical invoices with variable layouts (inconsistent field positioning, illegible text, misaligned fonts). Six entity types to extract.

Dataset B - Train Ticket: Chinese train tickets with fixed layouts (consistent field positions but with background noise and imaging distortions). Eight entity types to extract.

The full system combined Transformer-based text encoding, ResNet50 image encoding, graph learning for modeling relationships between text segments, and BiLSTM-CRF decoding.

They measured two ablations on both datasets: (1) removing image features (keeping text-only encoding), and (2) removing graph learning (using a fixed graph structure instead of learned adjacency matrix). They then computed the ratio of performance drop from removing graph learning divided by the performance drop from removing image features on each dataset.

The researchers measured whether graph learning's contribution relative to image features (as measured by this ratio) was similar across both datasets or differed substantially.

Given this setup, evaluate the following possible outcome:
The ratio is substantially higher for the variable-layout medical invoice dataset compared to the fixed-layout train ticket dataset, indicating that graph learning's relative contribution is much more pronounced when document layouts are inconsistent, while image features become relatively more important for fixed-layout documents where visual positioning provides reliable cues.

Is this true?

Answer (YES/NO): NO